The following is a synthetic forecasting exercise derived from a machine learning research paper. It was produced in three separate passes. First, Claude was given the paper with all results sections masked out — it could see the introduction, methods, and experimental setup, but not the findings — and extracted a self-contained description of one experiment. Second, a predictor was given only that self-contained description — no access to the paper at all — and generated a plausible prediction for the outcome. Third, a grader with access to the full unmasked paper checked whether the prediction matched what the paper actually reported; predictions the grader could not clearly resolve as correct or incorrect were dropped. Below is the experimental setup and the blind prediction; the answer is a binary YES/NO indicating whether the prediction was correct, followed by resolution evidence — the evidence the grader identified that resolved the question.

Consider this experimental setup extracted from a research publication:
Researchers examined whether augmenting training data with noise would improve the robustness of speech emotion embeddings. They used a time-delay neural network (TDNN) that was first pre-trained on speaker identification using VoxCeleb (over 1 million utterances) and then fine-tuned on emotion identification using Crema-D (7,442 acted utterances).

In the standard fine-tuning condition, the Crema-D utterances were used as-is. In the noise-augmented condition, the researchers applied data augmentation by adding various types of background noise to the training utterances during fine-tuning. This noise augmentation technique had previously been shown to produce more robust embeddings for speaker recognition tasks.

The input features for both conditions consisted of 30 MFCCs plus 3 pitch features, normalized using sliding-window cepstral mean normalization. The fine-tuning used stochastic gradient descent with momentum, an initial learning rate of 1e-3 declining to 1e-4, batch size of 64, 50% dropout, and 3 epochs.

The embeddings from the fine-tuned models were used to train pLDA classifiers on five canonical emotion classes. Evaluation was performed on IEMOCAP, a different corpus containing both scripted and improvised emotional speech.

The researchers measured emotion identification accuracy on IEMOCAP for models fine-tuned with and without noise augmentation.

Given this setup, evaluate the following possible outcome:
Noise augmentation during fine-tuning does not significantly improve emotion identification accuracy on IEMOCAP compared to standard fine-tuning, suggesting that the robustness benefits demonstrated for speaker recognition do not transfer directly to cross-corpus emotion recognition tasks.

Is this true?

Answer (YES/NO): NO